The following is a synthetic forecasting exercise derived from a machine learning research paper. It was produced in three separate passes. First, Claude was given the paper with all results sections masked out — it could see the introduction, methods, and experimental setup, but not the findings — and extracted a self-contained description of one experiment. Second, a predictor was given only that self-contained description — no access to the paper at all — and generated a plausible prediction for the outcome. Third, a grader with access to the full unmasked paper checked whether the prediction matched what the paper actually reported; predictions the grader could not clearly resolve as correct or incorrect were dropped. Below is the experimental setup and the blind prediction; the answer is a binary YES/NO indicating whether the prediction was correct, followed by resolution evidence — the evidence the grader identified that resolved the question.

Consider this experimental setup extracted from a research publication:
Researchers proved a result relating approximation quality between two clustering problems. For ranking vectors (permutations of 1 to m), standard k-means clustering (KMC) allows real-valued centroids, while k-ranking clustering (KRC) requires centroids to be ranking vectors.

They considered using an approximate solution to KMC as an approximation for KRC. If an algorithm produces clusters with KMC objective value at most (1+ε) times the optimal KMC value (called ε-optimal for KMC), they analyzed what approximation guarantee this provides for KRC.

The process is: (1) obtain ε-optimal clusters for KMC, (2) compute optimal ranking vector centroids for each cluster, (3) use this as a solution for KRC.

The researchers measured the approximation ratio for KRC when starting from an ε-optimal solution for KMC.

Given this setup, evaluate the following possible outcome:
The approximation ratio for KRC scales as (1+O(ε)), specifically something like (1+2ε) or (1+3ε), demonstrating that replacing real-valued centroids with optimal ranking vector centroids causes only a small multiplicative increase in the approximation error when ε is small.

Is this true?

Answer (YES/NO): NO